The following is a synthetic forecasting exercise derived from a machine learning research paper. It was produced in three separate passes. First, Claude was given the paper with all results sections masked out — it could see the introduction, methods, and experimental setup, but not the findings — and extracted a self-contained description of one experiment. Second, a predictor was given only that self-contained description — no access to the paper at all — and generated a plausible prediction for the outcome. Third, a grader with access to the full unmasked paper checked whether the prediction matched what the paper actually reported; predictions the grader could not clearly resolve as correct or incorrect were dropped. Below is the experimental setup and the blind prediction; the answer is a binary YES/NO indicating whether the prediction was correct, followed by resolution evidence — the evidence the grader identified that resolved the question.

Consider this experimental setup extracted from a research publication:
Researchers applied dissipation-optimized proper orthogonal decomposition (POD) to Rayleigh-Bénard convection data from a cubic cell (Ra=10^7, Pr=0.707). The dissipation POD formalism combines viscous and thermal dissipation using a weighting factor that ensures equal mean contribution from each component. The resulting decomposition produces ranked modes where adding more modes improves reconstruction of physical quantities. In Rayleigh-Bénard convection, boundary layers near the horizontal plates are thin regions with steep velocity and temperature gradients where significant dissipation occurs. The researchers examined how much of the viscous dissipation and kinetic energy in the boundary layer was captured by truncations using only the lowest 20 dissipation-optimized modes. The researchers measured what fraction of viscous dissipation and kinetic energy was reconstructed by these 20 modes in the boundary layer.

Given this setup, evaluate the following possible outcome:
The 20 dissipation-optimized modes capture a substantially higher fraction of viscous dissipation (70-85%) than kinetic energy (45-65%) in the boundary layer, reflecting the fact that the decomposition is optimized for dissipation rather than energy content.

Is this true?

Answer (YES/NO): NO